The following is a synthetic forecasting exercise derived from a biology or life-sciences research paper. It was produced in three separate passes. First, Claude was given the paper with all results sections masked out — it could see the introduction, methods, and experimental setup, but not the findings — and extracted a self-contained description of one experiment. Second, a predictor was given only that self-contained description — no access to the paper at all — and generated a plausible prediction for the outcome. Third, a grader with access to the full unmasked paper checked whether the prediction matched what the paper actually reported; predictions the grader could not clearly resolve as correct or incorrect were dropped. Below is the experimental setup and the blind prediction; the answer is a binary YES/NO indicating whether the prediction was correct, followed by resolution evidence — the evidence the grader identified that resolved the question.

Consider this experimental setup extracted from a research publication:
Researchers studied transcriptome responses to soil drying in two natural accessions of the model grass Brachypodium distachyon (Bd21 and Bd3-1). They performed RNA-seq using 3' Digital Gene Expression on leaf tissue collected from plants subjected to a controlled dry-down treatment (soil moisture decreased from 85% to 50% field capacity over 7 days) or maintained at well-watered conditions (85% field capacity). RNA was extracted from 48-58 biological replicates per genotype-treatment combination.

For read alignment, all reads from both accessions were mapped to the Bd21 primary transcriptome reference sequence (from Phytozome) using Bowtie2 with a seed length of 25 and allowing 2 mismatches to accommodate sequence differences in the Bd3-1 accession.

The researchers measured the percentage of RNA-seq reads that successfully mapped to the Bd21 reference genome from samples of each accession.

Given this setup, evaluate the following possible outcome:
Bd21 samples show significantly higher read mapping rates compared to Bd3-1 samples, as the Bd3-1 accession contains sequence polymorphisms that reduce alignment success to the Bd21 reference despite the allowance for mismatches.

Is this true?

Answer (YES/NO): NO